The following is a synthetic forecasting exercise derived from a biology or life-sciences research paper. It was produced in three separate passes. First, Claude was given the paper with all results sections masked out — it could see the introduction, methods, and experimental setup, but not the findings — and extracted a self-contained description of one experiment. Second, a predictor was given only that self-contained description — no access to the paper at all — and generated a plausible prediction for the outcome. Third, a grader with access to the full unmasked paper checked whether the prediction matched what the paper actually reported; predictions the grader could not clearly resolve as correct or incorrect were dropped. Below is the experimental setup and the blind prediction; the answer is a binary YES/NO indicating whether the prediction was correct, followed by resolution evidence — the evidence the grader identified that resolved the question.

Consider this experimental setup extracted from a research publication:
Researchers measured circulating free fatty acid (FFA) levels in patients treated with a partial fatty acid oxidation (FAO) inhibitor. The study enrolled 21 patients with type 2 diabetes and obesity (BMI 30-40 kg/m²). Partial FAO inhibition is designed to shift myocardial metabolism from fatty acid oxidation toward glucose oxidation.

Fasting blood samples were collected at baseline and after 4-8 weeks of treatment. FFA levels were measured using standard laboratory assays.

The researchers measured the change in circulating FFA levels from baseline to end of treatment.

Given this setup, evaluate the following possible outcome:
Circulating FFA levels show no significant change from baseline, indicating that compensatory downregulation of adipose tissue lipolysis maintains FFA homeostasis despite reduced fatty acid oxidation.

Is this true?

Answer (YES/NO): YES